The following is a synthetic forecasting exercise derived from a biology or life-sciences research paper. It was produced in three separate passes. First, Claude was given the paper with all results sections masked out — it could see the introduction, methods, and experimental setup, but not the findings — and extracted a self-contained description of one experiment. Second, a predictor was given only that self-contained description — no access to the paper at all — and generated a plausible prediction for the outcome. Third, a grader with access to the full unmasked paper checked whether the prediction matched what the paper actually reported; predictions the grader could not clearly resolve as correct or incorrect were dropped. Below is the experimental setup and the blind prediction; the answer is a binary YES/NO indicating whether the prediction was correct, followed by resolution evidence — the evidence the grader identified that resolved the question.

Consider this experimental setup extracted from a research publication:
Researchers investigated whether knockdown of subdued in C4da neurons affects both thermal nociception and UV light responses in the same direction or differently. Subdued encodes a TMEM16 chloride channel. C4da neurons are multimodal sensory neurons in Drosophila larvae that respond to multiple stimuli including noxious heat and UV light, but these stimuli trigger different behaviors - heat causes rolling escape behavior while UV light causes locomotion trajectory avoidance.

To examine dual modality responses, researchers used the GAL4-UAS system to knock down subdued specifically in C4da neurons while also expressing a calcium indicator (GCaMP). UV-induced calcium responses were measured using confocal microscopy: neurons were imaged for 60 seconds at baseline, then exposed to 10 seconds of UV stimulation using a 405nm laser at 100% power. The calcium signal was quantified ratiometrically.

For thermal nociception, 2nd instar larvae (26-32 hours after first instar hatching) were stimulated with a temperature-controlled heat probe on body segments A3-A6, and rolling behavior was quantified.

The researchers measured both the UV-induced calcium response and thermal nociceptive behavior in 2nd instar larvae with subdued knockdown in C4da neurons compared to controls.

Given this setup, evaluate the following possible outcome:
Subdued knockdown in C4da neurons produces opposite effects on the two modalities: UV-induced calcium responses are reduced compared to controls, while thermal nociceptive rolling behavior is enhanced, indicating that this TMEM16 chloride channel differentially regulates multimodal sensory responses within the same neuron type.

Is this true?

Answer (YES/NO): YES